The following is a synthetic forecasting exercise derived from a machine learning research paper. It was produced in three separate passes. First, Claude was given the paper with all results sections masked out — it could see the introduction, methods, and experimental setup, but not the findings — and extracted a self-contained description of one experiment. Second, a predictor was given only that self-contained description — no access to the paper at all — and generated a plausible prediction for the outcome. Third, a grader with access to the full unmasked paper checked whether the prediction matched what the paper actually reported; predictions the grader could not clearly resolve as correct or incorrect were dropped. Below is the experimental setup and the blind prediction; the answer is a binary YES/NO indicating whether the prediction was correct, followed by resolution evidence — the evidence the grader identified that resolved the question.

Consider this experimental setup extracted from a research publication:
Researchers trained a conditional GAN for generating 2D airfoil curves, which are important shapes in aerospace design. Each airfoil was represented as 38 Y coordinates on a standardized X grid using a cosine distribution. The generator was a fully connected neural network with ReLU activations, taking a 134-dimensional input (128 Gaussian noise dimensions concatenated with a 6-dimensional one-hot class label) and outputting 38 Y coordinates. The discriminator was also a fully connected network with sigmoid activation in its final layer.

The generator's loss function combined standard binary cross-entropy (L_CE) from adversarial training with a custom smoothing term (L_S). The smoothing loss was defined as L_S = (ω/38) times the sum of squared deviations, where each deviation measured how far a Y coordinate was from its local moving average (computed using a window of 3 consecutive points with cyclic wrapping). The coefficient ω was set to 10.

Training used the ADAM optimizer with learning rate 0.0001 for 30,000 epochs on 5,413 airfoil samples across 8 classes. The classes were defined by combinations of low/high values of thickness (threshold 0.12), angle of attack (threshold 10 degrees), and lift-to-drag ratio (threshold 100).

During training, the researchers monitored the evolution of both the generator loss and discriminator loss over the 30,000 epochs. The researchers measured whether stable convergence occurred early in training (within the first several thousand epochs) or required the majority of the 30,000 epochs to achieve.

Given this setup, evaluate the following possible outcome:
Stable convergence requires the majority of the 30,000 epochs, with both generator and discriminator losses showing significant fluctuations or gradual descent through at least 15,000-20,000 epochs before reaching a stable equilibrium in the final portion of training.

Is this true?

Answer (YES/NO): NO